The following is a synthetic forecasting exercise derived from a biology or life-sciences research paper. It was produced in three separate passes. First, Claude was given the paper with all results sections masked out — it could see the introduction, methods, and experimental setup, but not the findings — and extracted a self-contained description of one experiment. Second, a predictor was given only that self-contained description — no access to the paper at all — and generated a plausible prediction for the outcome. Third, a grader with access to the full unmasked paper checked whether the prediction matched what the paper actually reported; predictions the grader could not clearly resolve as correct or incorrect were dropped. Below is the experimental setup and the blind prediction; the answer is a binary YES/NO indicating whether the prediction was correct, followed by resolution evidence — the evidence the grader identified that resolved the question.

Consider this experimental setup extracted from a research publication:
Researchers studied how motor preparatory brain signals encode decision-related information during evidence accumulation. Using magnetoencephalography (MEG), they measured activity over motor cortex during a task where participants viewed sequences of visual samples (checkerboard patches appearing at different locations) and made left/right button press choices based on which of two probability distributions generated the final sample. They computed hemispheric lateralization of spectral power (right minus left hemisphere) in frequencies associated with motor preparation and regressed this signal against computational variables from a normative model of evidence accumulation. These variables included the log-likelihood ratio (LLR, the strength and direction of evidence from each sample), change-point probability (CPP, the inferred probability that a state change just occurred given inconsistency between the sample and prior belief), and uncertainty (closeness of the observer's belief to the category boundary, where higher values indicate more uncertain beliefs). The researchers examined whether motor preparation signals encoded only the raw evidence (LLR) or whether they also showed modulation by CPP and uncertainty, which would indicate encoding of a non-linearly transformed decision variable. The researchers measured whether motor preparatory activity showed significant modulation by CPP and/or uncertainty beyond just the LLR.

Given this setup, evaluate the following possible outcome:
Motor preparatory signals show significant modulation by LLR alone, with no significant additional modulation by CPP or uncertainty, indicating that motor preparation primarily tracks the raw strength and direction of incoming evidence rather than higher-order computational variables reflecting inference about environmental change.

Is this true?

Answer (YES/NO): NO